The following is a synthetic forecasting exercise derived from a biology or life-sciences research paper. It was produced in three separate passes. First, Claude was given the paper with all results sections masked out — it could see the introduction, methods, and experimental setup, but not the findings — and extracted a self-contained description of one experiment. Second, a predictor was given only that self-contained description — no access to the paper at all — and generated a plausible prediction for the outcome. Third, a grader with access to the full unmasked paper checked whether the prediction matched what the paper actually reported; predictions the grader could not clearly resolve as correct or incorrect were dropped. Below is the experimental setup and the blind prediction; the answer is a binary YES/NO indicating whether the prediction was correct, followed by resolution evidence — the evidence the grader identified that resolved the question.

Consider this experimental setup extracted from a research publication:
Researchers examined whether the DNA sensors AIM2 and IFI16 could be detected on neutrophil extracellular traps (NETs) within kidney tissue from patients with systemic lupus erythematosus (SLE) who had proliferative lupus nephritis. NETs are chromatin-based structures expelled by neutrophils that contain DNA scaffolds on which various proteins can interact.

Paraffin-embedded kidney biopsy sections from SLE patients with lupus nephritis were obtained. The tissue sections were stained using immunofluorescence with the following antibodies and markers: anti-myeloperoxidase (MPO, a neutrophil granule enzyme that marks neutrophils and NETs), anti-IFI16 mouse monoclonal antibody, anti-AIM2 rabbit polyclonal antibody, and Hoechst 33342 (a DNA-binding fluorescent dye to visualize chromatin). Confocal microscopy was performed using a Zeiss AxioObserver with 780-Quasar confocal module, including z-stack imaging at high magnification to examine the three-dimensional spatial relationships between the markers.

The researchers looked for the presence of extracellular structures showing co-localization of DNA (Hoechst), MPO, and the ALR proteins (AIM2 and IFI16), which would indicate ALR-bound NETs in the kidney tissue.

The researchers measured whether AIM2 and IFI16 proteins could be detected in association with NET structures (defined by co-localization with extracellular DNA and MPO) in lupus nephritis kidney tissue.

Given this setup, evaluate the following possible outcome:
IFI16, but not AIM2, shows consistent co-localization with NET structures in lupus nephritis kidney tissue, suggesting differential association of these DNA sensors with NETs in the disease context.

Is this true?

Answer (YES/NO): NO